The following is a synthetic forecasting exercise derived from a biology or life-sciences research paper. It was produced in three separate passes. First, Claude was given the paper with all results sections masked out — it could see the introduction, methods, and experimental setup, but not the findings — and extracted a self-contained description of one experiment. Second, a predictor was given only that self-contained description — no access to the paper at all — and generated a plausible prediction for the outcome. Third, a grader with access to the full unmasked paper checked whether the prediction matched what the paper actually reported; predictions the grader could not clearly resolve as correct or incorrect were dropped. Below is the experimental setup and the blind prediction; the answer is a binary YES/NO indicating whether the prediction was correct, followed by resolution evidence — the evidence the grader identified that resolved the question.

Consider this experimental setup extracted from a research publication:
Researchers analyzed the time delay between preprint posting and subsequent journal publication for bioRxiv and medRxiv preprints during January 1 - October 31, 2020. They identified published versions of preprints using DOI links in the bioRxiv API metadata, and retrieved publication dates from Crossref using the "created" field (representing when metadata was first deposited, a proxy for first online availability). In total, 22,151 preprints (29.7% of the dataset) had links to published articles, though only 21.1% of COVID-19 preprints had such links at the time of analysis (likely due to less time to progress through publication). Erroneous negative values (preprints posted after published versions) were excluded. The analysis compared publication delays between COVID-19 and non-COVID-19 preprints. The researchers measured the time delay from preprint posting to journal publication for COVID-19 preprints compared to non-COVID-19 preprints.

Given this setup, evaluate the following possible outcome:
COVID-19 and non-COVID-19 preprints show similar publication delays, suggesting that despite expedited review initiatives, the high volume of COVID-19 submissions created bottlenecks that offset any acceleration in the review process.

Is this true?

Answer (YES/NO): NO